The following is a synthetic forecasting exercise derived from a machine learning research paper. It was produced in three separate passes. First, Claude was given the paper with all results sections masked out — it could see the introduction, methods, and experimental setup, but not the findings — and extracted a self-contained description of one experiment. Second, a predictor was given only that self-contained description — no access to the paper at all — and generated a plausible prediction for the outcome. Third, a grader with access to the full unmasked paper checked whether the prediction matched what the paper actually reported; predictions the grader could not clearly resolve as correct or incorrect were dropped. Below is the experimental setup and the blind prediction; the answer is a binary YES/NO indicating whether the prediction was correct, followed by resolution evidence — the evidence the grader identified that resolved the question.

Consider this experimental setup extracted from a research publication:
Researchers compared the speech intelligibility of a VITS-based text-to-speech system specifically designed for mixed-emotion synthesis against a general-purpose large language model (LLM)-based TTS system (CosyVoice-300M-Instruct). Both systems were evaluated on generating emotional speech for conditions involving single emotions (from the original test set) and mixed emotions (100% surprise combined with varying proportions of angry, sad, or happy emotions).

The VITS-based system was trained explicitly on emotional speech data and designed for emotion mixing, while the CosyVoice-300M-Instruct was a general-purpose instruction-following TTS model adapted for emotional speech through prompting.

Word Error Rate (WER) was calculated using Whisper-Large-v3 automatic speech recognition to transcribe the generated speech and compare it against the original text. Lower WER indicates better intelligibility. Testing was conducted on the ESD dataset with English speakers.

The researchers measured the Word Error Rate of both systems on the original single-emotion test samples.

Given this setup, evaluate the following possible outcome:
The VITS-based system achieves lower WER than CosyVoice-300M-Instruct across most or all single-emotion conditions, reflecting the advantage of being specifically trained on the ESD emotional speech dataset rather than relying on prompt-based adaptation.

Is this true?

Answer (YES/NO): YES